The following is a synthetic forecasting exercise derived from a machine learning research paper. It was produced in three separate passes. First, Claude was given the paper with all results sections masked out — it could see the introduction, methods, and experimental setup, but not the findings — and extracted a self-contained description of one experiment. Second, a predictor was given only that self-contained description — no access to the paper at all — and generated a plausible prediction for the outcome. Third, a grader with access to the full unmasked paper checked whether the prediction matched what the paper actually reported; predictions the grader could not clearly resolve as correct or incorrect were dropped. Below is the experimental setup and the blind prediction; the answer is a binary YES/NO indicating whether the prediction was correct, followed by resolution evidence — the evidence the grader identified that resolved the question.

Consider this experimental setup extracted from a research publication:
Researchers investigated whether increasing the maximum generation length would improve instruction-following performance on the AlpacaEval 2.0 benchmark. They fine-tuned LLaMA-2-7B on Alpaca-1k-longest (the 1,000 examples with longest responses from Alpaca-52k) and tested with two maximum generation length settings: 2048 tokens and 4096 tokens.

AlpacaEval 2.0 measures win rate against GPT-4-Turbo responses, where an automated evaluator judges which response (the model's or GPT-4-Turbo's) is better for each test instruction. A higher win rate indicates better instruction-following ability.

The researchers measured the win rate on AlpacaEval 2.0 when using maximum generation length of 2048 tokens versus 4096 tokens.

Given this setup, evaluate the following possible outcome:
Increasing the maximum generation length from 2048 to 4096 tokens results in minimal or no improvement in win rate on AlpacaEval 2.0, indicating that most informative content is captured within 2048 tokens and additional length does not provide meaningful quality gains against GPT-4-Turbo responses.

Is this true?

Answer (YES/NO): YES